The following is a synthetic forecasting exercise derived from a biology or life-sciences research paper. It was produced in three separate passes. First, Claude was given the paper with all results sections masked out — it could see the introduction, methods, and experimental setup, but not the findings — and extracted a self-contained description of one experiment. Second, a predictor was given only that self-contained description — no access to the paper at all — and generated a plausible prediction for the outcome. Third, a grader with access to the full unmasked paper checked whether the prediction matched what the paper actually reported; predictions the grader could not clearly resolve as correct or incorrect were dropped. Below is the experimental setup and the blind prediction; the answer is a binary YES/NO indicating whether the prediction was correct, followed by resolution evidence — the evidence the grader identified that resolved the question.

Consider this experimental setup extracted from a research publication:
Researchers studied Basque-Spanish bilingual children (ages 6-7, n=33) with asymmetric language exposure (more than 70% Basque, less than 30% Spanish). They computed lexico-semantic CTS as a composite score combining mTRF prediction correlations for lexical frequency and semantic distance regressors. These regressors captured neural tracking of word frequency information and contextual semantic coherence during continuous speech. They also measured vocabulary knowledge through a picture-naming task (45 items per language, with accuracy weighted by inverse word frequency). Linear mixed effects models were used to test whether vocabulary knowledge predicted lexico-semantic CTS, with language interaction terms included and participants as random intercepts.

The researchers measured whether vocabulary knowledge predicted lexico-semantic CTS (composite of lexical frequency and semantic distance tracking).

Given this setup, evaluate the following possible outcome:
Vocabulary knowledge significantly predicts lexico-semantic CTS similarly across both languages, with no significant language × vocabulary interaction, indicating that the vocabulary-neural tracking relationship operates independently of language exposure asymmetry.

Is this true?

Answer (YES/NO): NO